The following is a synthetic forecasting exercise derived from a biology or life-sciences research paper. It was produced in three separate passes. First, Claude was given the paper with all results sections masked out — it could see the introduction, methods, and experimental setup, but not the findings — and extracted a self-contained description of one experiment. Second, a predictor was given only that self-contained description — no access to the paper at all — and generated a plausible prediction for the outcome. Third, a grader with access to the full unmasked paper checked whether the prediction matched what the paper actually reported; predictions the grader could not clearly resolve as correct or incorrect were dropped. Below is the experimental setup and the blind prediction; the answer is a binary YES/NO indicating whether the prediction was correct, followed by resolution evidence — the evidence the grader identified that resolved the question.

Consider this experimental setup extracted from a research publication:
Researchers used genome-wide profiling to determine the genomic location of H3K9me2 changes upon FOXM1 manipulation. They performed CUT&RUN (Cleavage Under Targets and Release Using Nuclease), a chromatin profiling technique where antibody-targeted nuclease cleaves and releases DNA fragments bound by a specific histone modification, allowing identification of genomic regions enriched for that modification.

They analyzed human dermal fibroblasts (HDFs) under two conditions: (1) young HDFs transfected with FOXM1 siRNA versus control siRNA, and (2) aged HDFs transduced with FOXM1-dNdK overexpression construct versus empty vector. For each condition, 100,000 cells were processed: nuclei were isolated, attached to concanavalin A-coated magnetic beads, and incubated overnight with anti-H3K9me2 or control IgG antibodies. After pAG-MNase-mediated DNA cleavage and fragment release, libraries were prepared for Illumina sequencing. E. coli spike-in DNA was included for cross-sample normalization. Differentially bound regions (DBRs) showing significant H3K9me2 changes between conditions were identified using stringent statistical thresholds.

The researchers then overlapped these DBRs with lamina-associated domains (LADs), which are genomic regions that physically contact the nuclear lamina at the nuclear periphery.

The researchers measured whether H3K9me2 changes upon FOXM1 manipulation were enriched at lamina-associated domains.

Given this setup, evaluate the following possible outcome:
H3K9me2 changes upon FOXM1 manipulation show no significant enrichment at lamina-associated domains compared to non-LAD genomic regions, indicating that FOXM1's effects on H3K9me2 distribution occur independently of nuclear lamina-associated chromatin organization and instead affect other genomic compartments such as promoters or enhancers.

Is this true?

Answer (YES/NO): NO